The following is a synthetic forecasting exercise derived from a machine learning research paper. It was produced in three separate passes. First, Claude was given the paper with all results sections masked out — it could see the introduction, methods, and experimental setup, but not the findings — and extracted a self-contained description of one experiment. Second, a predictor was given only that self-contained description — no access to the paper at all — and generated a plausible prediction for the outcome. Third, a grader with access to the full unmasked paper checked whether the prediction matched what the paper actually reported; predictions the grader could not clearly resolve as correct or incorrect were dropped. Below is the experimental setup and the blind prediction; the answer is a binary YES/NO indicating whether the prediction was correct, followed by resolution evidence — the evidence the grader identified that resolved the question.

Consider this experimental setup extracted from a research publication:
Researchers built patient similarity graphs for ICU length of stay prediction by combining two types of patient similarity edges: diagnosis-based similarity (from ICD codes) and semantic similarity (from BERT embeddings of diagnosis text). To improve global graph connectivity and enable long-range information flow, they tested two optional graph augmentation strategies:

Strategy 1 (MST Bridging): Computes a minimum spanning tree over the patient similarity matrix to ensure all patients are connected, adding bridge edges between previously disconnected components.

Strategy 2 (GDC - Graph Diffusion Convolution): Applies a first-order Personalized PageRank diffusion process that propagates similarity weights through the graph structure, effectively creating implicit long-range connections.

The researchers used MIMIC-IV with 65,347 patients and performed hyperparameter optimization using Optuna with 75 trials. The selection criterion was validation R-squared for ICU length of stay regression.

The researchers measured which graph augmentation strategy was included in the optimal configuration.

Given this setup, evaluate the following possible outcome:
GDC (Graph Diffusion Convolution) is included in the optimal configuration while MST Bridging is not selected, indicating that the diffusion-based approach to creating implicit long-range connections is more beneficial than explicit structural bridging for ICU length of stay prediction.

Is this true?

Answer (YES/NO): NO